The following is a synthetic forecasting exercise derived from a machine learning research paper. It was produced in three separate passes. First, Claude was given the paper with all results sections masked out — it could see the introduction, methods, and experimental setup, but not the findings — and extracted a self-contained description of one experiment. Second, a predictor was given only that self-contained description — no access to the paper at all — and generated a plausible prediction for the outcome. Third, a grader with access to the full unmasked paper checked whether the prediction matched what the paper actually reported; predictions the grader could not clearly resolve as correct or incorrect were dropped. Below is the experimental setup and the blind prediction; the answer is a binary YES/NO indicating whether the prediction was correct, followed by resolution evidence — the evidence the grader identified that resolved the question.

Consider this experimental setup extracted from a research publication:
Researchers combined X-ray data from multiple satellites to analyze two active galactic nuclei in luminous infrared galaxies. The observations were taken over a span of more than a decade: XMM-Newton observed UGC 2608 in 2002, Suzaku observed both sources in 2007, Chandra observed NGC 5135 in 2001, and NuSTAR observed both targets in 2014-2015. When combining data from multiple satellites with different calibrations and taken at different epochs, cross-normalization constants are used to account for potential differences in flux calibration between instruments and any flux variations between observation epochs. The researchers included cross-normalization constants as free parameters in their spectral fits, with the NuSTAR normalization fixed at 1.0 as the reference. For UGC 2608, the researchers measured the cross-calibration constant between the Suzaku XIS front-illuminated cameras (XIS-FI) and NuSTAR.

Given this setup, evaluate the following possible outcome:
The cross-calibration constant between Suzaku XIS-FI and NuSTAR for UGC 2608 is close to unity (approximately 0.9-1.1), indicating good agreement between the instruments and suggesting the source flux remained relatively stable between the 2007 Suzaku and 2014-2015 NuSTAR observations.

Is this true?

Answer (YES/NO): NO